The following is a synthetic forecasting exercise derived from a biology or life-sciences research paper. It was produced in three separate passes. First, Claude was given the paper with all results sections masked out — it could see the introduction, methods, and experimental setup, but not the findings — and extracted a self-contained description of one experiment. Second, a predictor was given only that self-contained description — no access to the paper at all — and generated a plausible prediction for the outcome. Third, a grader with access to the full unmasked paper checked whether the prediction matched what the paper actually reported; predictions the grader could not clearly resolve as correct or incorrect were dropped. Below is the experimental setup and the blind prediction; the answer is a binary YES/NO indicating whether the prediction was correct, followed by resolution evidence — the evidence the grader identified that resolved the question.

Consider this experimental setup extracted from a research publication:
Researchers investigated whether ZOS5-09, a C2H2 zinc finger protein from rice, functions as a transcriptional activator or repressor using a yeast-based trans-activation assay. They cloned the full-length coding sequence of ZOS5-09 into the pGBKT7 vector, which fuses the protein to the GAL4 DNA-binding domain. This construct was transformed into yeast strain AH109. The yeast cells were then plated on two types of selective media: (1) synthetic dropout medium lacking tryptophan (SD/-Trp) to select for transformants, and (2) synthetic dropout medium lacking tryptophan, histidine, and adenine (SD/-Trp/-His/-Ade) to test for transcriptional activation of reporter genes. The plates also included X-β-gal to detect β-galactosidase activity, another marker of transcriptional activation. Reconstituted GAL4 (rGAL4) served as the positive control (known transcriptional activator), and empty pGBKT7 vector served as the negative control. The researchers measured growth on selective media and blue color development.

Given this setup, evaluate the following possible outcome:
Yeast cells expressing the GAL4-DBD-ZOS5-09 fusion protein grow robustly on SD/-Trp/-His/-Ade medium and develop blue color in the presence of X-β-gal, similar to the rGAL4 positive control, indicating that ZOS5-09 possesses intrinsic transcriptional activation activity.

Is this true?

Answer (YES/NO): NO